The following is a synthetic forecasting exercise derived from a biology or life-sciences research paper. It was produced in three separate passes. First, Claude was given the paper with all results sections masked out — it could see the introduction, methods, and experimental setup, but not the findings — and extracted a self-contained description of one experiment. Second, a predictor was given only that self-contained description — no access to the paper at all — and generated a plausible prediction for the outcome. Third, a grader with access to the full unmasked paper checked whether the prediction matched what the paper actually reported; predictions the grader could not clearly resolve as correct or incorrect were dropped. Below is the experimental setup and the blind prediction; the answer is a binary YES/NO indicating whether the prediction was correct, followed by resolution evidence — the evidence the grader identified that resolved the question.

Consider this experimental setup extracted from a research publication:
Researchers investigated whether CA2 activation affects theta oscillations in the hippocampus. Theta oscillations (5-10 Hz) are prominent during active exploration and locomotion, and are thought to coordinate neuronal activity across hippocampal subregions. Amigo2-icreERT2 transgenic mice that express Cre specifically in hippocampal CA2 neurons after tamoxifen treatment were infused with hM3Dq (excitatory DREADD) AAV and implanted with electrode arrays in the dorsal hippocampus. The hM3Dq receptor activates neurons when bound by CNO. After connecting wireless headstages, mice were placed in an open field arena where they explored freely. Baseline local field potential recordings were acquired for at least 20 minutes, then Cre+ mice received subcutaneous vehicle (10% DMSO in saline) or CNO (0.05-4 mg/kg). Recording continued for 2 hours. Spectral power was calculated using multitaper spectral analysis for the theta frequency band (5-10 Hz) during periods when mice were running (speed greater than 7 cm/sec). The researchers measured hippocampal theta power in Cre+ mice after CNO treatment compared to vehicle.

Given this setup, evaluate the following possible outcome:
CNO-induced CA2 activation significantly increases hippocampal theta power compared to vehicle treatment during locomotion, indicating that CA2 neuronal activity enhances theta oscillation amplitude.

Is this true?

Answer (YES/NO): NO